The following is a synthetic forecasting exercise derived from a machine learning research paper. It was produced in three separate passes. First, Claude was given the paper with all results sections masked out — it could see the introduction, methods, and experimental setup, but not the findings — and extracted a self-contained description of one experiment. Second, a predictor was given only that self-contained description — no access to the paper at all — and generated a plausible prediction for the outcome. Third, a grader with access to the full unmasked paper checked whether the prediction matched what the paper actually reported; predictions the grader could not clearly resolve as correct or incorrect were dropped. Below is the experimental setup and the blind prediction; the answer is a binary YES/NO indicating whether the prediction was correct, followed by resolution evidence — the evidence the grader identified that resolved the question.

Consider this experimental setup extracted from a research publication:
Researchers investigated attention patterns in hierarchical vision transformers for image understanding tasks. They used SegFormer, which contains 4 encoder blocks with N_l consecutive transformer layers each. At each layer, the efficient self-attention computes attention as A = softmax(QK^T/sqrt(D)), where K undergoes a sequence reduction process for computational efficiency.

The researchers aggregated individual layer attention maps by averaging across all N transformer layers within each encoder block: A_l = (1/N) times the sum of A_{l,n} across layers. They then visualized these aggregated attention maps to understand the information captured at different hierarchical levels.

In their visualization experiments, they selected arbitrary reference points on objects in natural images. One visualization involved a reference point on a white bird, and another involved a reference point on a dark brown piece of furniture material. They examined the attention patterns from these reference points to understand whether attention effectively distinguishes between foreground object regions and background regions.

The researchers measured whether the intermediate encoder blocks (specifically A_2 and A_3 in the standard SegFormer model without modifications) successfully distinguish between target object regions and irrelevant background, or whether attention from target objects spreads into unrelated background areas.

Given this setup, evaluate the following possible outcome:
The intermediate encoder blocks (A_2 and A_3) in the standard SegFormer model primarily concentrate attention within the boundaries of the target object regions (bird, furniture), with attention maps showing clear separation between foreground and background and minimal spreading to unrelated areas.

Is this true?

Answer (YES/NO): NO